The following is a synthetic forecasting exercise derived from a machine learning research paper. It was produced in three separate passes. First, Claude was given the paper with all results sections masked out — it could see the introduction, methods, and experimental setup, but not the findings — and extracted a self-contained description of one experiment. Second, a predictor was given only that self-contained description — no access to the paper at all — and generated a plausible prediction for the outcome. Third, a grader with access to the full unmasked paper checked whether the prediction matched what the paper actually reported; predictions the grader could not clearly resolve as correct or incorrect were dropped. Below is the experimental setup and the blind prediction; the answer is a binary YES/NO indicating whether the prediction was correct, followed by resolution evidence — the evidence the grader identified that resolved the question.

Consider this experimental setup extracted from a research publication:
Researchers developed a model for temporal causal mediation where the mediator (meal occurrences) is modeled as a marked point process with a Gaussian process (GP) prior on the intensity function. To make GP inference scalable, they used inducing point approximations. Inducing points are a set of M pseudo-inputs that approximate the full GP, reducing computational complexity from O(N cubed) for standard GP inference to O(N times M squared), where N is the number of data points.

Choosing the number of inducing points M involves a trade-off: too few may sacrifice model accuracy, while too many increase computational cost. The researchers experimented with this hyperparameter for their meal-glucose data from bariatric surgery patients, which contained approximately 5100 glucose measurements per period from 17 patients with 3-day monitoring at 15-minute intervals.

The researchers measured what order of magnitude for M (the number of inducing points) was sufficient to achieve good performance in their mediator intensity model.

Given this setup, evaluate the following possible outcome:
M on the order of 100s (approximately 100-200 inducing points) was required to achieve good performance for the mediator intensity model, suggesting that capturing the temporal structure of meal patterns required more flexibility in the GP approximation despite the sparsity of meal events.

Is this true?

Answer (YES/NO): NO